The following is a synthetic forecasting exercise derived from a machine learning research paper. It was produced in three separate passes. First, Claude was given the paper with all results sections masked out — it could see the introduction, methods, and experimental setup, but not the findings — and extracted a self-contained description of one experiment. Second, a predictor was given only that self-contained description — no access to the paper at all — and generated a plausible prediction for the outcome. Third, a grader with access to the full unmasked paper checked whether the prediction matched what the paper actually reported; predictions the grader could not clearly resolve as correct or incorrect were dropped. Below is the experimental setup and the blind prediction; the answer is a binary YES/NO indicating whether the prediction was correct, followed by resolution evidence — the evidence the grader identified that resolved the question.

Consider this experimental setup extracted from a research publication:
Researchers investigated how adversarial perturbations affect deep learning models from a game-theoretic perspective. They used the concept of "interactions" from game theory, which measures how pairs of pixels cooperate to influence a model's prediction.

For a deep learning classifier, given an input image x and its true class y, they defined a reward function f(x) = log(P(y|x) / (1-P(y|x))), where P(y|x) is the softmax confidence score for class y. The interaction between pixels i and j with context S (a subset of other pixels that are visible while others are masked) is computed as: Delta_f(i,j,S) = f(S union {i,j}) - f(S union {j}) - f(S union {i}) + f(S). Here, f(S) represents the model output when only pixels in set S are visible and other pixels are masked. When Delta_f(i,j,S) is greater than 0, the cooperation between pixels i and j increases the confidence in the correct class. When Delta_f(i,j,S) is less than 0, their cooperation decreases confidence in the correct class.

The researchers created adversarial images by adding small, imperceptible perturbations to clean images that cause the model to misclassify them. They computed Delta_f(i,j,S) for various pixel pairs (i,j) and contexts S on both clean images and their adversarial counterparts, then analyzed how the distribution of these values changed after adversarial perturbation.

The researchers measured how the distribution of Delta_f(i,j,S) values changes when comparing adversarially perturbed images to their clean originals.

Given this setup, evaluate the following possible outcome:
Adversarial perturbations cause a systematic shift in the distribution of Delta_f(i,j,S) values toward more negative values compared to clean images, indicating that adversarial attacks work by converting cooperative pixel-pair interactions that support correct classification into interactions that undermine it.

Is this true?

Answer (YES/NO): YES